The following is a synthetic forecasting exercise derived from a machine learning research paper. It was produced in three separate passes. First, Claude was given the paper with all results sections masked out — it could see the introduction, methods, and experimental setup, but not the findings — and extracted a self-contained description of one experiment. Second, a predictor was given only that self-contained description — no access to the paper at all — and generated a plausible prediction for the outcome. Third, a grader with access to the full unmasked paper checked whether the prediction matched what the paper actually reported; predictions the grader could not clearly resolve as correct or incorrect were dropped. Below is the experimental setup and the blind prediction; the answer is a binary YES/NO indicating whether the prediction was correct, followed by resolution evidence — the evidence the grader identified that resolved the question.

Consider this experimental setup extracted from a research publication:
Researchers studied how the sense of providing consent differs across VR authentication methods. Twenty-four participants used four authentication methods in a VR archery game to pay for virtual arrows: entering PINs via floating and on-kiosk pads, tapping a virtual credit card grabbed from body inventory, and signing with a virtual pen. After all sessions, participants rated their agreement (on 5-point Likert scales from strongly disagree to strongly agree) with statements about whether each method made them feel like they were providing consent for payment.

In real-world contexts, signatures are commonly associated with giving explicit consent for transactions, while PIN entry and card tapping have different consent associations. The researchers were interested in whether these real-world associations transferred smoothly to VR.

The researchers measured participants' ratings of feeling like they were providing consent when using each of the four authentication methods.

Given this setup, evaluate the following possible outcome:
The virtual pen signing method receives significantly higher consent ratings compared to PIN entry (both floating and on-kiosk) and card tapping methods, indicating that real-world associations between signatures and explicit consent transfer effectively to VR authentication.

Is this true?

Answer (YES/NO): NO